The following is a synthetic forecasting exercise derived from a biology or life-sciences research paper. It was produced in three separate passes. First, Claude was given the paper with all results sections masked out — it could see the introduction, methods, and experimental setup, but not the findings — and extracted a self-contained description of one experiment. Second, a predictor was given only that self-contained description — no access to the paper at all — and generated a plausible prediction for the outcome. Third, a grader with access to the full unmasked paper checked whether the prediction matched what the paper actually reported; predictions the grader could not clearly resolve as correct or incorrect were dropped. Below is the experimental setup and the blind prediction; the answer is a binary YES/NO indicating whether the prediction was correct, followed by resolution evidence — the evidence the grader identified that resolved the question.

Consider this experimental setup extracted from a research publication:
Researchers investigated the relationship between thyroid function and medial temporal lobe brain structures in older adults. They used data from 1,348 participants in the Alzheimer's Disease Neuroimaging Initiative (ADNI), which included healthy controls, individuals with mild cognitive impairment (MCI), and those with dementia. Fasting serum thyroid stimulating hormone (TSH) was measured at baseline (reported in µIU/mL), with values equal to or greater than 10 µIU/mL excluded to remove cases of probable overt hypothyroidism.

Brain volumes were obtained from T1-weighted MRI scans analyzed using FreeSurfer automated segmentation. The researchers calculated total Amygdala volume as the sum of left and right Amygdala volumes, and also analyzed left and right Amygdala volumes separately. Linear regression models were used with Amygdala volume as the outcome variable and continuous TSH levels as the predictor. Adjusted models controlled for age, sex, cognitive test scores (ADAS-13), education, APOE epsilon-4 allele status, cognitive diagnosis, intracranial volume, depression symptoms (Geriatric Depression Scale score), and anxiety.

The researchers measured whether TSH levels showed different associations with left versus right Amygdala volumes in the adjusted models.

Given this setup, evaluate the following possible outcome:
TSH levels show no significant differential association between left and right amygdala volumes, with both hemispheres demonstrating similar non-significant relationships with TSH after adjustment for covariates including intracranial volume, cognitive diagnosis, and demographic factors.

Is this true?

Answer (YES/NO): NO